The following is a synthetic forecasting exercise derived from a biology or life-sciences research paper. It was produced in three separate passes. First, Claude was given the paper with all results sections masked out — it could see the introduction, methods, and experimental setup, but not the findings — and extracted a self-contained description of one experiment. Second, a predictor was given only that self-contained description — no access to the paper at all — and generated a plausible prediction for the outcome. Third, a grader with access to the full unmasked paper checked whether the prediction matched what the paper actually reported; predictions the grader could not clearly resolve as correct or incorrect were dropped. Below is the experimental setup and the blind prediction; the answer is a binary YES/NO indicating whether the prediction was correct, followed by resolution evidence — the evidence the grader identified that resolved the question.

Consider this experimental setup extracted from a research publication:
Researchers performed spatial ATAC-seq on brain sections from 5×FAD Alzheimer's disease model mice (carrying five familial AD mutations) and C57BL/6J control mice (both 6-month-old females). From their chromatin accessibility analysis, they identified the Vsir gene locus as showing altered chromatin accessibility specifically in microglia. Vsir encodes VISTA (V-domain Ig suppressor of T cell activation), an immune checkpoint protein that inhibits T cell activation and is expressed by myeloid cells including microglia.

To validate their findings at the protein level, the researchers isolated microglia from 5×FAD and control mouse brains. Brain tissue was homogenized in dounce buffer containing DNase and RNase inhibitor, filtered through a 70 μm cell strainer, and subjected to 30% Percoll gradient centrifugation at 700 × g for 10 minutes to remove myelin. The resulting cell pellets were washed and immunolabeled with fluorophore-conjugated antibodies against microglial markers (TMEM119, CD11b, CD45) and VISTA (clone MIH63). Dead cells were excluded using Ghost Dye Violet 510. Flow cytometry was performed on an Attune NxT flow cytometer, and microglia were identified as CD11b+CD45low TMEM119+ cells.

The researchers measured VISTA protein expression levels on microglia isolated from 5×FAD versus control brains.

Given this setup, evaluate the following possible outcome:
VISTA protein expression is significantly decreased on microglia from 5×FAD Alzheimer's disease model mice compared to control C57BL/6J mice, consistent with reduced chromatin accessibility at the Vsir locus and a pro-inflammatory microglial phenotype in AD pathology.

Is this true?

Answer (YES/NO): NO